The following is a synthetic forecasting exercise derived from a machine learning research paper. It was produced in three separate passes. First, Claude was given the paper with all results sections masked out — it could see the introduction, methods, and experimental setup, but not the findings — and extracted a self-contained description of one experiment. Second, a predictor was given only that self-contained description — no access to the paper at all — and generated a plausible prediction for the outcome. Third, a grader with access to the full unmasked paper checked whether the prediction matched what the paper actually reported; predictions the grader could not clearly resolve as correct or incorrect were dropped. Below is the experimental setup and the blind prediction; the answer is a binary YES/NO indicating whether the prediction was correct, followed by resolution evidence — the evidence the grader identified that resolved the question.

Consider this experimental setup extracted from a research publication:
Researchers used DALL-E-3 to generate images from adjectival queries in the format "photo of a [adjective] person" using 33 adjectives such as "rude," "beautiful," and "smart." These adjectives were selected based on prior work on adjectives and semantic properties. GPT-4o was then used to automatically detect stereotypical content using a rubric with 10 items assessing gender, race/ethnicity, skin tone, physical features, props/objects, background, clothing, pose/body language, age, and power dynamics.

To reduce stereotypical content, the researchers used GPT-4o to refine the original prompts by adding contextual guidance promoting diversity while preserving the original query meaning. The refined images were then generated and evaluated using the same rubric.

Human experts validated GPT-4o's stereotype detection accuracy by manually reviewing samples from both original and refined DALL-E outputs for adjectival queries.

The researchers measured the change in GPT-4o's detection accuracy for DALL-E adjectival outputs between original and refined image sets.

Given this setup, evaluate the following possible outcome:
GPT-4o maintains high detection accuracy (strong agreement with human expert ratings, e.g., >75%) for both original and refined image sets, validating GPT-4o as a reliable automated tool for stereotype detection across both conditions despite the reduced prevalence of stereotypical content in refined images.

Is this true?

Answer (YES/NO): YES